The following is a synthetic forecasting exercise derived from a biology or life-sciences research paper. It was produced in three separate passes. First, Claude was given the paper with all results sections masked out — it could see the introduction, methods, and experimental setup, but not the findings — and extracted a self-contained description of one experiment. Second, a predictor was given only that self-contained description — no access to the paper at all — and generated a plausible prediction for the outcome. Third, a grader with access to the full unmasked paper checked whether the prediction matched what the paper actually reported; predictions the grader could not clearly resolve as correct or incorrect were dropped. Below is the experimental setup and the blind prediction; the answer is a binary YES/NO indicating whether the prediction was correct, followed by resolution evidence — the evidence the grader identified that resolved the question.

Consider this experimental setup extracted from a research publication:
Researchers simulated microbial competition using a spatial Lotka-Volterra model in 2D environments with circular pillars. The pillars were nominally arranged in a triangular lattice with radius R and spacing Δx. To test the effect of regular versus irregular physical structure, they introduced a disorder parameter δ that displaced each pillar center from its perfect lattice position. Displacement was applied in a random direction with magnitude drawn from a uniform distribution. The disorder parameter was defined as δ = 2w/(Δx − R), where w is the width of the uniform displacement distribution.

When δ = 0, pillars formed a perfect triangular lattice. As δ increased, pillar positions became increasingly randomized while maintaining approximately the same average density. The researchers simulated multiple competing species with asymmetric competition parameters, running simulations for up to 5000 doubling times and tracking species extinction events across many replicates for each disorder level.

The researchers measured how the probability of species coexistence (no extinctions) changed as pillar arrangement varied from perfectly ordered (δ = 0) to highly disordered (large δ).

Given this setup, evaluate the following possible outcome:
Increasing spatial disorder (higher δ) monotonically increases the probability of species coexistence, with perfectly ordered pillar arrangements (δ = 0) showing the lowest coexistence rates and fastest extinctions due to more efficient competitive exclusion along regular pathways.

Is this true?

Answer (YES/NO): NO